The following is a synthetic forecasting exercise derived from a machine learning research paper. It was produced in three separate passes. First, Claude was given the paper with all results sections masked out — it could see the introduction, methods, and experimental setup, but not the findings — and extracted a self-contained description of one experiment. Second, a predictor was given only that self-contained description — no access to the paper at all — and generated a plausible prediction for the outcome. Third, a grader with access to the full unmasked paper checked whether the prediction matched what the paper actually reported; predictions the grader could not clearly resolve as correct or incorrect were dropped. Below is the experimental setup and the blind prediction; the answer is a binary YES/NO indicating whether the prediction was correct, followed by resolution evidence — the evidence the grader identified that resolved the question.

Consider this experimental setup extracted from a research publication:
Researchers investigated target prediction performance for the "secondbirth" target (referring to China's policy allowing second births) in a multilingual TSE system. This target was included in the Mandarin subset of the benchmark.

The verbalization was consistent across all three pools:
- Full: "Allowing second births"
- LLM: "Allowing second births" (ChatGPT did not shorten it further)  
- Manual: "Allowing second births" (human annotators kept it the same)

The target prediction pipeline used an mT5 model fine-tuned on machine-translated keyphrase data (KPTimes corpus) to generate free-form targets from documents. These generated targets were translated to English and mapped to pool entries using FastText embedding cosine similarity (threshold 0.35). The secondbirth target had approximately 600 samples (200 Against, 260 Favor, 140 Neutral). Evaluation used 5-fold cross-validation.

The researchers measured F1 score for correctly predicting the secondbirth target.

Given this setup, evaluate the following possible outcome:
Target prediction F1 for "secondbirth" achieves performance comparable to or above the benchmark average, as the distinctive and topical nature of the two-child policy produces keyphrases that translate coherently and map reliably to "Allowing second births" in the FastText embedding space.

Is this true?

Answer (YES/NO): NO